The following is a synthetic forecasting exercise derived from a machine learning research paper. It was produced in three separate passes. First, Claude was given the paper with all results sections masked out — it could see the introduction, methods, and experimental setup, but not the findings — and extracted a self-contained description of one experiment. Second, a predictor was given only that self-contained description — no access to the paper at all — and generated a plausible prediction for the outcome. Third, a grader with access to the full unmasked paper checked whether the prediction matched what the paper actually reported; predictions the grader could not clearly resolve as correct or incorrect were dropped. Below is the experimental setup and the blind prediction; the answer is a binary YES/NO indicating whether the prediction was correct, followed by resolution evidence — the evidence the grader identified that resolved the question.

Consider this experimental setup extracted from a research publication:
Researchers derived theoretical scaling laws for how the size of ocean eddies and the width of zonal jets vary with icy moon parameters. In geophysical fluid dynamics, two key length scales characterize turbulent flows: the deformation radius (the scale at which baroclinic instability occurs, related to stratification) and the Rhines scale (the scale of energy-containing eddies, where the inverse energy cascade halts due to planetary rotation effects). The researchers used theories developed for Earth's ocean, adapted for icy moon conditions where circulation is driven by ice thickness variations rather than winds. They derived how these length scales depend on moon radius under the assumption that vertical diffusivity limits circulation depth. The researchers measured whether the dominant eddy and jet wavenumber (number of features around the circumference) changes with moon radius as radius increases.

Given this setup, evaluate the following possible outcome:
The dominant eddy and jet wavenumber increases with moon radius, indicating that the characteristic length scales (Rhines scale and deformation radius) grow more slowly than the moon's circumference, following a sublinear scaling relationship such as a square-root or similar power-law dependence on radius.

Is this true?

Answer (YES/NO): NO